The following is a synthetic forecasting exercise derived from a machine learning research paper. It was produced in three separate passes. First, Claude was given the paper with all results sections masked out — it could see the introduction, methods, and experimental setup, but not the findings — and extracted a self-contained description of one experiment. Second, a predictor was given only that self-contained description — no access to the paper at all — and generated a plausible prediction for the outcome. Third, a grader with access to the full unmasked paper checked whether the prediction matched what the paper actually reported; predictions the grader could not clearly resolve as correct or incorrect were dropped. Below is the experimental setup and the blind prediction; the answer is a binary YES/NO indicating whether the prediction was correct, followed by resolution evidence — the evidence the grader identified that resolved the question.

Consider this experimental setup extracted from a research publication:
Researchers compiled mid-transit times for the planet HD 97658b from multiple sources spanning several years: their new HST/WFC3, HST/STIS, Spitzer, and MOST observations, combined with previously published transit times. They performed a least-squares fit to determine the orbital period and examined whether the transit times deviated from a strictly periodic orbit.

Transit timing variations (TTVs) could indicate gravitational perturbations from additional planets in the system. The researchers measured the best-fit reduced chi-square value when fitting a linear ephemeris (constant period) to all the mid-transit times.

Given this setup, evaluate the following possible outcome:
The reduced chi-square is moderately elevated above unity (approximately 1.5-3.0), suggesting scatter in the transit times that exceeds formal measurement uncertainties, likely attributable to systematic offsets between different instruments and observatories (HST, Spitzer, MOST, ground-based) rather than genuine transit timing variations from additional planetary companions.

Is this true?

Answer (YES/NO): YES